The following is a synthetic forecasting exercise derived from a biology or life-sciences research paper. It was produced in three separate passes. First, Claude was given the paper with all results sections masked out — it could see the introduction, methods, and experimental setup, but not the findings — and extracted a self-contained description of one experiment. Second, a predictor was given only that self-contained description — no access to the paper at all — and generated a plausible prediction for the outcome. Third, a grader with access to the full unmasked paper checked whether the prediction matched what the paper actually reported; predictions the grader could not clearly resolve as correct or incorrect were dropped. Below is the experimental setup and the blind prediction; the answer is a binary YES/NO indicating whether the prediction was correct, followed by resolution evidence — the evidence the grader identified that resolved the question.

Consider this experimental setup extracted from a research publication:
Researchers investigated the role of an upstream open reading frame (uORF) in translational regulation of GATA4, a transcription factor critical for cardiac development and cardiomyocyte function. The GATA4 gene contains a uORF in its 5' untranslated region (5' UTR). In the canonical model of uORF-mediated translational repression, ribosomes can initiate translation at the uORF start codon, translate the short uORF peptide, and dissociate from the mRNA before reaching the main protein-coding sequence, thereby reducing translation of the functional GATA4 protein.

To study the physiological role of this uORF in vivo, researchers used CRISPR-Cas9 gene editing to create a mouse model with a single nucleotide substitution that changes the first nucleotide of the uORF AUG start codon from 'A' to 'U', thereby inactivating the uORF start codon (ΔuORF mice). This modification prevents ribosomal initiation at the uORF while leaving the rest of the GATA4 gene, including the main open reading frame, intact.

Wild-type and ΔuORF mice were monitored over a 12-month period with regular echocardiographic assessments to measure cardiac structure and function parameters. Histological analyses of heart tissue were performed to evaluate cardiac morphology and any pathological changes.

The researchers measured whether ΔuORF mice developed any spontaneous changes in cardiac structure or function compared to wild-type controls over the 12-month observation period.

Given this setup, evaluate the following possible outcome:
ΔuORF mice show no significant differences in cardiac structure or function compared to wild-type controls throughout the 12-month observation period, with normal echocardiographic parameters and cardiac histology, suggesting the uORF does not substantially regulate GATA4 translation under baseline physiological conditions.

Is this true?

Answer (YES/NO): NO